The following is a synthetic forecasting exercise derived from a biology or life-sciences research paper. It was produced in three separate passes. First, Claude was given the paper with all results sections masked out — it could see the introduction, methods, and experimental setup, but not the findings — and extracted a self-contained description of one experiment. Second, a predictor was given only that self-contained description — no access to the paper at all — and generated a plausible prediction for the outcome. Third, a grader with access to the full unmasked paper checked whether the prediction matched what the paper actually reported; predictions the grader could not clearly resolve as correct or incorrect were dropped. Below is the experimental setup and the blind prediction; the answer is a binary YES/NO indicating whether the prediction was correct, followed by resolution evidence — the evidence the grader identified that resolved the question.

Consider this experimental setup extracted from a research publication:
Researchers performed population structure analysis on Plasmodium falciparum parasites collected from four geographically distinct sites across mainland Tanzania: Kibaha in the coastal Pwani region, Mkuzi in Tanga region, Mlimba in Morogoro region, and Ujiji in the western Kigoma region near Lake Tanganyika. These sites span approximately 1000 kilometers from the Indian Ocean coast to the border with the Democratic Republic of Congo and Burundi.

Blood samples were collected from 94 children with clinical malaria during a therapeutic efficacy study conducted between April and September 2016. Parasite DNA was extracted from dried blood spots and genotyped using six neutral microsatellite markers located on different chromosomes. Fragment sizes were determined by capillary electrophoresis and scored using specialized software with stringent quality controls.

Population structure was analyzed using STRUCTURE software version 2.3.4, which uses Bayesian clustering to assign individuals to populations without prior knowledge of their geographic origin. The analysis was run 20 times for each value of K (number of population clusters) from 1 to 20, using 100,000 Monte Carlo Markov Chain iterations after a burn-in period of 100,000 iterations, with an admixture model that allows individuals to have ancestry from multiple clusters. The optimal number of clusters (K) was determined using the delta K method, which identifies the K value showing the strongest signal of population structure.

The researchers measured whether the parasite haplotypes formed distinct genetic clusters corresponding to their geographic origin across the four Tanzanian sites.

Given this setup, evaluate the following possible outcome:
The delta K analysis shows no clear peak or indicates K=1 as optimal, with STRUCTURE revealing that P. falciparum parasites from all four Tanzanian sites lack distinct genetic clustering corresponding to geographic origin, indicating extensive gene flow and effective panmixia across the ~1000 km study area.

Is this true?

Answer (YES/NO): YES